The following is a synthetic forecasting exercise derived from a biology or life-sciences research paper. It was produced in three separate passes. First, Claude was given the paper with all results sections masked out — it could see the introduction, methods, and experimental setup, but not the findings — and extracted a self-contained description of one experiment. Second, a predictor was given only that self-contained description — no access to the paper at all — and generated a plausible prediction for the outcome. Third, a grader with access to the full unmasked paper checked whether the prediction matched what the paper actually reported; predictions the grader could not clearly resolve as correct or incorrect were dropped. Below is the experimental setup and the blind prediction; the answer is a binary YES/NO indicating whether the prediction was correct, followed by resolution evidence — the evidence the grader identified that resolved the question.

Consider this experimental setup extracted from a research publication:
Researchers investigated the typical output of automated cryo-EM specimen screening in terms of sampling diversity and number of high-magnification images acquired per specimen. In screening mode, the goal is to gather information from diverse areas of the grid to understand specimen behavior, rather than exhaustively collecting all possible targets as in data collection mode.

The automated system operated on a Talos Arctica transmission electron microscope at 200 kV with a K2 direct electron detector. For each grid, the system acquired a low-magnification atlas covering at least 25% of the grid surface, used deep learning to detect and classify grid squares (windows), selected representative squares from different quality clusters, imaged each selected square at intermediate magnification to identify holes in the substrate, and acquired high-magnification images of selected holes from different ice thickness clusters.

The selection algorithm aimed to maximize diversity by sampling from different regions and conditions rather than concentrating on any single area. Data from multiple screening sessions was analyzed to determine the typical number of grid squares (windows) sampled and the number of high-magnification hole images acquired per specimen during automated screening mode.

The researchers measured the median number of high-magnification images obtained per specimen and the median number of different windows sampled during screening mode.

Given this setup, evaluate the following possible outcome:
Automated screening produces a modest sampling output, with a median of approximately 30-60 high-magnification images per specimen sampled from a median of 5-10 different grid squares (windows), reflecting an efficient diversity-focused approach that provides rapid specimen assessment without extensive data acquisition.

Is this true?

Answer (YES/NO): NO